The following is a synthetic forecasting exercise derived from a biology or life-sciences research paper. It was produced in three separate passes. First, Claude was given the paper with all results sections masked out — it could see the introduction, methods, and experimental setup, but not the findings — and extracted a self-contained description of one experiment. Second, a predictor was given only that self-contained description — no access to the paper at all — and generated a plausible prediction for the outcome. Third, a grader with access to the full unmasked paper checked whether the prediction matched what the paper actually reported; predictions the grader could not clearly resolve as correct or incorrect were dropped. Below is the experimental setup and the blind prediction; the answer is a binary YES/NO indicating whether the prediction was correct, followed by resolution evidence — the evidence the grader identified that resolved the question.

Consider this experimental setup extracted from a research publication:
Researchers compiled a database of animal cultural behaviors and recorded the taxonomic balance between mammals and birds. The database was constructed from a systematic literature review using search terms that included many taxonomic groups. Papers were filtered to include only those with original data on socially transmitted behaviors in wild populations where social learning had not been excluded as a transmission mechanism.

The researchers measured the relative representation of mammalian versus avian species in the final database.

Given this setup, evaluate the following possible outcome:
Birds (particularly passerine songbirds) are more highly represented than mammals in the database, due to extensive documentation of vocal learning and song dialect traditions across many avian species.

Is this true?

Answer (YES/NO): NO